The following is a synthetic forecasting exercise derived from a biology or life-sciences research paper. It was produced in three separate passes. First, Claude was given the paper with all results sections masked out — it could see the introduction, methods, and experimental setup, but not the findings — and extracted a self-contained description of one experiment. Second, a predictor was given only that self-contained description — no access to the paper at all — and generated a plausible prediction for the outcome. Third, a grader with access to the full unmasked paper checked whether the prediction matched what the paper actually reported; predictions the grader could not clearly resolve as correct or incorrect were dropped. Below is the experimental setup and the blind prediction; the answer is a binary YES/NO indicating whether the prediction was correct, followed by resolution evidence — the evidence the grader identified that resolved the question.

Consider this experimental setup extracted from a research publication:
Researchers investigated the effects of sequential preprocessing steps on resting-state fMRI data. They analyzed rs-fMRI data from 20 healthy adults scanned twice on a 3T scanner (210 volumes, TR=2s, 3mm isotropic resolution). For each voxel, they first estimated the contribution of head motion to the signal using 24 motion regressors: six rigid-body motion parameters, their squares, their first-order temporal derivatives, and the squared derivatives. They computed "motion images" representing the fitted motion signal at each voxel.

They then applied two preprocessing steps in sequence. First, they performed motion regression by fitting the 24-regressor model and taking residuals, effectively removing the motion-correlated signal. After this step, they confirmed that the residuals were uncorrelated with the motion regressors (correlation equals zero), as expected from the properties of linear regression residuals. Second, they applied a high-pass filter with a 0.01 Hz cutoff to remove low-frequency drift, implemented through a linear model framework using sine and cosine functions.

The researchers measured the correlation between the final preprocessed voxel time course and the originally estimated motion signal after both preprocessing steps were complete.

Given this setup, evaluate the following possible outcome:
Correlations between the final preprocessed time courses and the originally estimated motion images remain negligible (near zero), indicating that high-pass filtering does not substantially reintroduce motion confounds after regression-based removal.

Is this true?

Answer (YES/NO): NO